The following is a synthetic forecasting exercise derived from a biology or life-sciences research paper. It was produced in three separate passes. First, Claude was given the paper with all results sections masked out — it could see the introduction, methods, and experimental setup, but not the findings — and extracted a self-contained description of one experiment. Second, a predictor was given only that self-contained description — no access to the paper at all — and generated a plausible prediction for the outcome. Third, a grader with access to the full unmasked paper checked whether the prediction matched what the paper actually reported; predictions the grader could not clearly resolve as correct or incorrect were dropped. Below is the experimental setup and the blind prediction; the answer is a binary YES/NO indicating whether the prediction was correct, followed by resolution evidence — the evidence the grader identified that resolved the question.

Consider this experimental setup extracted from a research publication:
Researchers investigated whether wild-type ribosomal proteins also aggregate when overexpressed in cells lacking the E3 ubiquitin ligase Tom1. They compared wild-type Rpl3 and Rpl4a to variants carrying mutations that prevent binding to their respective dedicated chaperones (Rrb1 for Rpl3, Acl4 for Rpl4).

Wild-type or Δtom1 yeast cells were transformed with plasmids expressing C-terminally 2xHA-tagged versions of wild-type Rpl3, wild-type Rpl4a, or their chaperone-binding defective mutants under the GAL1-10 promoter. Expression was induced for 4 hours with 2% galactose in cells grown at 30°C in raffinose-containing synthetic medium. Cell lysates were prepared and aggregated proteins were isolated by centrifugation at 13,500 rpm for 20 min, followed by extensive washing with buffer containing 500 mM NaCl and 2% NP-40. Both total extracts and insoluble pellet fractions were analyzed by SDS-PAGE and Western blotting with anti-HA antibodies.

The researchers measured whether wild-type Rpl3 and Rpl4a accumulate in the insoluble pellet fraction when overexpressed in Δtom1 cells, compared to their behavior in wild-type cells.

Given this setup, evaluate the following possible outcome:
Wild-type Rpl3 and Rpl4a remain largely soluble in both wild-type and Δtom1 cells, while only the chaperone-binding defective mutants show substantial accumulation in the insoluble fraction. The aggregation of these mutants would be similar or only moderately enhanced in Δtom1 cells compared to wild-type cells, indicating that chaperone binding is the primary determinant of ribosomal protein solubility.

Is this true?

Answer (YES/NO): NO